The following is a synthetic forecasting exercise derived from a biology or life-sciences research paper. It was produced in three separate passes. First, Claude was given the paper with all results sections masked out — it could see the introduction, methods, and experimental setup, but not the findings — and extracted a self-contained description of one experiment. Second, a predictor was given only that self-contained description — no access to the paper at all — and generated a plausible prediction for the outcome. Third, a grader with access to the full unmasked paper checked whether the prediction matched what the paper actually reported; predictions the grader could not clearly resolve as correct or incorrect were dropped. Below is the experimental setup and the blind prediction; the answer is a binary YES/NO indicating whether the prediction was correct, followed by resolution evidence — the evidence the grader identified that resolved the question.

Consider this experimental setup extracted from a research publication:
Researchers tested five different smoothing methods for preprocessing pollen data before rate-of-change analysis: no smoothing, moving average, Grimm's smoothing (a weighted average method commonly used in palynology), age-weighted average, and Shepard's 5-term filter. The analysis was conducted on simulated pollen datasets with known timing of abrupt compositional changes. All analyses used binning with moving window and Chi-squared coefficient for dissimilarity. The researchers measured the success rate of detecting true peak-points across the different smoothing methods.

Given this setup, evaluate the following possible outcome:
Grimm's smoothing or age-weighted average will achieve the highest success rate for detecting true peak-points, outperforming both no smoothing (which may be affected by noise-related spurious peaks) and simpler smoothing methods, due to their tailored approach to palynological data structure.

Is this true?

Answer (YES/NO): NO